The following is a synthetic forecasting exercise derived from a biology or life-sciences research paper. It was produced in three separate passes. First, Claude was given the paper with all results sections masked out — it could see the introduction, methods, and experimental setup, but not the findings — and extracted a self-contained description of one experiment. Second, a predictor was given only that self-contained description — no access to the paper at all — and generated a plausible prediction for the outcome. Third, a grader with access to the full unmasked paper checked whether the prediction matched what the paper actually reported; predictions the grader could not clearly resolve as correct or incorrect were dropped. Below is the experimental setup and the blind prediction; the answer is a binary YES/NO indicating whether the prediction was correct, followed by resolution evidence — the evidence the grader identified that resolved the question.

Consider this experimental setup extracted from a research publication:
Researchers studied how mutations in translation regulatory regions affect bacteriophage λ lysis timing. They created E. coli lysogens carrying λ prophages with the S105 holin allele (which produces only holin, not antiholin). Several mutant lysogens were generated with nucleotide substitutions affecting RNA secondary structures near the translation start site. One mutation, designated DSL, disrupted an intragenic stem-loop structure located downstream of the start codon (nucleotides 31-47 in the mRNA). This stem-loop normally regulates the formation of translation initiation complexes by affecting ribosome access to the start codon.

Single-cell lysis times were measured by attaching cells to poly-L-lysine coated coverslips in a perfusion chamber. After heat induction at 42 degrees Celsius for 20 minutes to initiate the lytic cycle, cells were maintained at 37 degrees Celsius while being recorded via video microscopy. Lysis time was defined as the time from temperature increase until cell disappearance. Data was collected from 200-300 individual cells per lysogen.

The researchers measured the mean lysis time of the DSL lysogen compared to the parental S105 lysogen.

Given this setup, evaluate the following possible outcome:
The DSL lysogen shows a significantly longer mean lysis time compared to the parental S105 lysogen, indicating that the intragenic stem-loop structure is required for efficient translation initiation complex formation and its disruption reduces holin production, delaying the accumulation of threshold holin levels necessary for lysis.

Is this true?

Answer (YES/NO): YES